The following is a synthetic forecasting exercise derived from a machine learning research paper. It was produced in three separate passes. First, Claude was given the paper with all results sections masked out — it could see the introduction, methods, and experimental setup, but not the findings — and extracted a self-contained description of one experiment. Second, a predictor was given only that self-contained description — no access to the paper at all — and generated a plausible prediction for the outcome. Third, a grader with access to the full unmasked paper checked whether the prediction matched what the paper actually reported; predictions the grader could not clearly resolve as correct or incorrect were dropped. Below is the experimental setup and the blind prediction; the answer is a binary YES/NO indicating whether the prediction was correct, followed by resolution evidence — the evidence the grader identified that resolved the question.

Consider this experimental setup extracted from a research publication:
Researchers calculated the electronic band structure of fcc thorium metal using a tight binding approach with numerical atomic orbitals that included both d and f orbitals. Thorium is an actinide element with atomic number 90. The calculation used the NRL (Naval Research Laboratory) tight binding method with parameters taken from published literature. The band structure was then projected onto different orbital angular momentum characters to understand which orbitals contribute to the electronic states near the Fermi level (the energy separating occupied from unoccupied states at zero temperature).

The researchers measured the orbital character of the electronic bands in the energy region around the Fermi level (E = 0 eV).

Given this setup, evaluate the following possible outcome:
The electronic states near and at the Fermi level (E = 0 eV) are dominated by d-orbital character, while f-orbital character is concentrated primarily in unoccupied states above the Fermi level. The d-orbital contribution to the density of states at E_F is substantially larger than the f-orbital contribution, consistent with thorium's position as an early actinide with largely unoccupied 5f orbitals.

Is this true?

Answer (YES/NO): NO